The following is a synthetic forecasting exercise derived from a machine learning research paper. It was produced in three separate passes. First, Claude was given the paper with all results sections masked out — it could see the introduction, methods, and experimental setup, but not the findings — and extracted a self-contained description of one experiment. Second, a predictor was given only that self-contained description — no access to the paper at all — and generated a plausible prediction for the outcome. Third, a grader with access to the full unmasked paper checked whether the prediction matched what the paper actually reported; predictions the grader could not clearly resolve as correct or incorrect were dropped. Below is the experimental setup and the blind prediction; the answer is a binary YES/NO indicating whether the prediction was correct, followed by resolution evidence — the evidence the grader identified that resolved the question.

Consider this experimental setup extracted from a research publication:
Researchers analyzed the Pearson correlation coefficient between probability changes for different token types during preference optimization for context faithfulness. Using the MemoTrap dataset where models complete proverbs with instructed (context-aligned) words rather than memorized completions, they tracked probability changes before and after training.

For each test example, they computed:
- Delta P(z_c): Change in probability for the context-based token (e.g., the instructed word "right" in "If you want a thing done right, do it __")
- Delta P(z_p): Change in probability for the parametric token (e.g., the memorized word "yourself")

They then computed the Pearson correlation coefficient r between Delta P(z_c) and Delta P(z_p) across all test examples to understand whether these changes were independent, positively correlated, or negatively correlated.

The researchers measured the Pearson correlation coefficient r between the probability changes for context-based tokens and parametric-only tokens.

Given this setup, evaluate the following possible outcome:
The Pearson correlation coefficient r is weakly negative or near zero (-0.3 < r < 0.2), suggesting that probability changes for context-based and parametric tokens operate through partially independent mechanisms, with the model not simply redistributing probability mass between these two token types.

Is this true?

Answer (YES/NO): NO